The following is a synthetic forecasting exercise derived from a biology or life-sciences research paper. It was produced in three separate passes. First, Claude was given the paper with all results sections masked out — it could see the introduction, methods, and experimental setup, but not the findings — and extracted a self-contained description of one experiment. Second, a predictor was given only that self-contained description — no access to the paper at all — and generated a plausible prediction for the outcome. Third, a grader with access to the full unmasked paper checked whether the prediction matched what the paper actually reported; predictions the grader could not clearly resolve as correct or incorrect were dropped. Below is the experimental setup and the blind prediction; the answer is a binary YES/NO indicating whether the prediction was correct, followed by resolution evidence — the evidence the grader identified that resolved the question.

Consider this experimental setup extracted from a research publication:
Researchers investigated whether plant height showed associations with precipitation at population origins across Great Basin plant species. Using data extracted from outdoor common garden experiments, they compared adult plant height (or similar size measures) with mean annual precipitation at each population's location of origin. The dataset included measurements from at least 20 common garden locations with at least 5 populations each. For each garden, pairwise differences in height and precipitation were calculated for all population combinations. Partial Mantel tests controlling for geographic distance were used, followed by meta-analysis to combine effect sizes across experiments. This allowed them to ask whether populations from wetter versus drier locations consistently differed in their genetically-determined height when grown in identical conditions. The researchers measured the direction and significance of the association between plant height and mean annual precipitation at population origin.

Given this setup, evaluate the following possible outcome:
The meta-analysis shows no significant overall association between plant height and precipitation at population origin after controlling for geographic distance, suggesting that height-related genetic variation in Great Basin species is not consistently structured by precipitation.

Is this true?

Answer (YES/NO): NO